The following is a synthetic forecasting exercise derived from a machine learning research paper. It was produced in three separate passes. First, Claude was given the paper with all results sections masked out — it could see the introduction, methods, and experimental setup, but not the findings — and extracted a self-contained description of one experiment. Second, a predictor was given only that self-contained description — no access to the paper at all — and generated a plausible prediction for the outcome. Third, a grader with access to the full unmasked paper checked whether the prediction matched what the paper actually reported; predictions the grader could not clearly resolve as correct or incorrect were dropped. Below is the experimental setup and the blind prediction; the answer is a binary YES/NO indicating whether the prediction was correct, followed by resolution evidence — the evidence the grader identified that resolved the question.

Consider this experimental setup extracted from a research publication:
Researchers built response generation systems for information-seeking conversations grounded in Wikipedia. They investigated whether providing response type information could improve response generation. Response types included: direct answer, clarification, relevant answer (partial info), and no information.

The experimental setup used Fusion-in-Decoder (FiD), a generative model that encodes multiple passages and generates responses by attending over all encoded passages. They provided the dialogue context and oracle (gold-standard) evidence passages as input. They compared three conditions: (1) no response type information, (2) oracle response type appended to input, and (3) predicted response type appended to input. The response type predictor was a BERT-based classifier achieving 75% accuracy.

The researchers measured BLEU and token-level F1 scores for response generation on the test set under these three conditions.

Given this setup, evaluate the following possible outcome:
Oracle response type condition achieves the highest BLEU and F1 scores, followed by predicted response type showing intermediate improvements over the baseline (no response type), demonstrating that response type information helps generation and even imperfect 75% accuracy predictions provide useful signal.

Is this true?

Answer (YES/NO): NO